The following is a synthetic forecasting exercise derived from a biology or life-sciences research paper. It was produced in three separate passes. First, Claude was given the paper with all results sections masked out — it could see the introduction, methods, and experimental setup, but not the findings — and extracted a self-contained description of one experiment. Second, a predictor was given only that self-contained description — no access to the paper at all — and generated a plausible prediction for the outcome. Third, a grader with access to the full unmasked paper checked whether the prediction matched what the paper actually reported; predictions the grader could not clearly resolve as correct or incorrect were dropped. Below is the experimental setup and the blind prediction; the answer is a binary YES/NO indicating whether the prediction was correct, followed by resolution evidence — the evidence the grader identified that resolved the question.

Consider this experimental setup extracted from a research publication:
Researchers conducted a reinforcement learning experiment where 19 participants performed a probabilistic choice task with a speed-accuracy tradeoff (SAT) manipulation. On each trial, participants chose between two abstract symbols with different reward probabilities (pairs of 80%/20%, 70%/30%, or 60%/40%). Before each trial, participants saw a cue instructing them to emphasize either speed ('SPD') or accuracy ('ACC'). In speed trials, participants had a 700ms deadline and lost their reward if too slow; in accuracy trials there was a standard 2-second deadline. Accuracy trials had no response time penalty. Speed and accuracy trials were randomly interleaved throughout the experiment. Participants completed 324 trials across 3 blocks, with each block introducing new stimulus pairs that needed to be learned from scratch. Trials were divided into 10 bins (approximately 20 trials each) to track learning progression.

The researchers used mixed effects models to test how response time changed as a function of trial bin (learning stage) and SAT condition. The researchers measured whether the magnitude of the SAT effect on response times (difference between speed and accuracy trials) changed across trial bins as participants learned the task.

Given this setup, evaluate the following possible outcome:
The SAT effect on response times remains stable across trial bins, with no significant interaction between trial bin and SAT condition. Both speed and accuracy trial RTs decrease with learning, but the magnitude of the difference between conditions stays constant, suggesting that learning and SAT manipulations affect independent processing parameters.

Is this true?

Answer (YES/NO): NO